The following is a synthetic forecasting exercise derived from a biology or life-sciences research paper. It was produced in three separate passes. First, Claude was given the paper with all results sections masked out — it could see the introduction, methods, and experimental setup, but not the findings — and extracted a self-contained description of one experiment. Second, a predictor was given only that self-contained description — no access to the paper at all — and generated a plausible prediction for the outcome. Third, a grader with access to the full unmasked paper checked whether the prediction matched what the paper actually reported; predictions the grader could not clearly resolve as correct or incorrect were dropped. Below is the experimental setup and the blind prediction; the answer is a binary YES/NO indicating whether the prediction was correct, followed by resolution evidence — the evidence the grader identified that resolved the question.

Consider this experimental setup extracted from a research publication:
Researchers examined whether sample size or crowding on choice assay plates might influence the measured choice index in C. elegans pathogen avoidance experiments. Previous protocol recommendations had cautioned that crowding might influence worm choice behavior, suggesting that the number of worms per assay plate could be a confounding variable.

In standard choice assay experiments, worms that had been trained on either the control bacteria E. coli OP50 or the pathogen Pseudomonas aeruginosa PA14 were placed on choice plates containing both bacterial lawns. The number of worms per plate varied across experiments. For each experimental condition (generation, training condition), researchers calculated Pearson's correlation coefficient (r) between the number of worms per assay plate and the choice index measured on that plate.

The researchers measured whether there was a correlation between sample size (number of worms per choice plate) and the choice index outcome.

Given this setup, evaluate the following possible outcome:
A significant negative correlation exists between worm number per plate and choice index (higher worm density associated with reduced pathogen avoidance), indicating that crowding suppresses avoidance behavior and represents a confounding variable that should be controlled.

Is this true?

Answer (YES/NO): NO